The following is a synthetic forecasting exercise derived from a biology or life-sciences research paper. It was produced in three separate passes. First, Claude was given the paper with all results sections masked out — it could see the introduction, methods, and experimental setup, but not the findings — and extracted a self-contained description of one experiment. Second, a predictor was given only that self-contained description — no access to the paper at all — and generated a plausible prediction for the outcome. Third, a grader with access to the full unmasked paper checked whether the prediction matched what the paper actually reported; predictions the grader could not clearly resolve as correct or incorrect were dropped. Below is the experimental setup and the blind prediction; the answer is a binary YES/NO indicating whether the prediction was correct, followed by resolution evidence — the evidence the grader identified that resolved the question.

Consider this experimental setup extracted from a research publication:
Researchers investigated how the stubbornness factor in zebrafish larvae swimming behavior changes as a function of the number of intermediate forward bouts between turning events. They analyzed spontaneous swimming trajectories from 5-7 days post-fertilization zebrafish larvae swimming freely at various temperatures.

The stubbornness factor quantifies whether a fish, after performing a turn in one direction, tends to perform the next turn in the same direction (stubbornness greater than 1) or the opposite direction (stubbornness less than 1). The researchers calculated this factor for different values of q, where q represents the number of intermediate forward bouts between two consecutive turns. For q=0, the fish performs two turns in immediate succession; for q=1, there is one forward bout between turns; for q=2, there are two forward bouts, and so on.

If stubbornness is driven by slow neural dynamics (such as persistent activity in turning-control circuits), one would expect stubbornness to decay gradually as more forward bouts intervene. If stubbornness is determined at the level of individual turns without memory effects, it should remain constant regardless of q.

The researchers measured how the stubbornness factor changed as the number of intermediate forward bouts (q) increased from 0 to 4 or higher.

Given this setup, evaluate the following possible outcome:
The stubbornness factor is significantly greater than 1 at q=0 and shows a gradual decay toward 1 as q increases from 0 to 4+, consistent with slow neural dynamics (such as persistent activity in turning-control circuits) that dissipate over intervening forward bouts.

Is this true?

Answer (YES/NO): NO